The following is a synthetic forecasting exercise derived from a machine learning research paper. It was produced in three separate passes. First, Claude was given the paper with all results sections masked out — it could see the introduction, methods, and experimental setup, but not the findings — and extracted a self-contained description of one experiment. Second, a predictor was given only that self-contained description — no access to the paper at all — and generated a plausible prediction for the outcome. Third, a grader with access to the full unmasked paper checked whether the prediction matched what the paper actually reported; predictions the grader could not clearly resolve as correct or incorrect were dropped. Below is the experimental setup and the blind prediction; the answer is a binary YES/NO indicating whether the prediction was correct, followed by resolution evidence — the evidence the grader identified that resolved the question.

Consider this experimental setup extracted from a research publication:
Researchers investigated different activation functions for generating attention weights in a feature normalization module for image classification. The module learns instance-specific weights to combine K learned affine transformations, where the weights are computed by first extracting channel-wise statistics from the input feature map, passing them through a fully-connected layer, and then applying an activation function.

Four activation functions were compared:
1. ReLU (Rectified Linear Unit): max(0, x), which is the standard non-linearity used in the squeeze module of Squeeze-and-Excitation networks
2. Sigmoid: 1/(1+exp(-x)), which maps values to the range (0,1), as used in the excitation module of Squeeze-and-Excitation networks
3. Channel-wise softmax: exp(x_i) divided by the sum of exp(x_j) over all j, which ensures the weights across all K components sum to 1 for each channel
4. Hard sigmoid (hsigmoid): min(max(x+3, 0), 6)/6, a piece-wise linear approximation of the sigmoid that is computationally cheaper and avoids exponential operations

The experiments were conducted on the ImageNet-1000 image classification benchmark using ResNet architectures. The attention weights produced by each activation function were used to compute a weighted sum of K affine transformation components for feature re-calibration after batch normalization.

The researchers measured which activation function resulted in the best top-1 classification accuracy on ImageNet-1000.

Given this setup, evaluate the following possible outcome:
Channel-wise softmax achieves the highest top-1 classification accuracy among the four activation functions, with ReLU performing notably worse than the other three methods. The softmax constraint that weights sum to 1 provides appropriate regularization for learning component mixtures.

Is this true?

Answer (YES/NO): NO